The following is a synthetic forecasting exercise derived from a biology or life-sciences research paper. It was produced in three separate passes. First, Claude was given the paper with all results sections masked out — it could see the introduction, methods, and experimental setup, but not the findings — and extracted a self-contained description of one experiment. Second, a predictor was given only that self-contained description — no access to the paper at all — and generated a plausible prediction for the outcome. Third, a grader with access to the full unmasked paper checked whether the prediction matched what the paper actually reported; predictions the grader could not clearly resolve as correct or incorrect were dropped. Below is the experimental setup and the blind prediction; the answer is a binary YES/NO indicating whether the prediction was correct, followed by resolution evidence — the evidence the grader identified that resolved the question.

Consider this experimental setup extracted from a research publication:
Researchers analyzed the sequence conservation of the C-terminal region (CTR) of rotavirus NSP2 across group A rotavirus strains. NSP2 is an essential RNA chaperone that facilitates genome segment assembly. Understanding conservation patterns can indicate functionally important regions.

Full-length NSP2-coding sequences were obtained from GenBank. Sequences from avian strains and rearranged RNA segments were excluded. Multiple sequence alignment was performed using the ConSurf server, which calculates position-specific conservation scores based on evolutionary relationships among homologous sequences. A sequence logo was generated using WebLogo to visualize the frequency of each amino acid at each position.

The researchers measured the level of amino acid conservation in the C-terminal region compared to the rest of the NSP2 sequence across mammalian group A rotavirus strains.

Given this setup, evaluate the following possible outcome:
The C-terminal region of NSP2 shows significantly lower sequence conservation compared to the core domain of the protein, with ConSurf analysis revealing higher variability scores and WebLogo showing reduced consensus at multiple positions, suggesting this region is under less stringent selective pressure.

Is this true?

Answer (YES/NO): NO